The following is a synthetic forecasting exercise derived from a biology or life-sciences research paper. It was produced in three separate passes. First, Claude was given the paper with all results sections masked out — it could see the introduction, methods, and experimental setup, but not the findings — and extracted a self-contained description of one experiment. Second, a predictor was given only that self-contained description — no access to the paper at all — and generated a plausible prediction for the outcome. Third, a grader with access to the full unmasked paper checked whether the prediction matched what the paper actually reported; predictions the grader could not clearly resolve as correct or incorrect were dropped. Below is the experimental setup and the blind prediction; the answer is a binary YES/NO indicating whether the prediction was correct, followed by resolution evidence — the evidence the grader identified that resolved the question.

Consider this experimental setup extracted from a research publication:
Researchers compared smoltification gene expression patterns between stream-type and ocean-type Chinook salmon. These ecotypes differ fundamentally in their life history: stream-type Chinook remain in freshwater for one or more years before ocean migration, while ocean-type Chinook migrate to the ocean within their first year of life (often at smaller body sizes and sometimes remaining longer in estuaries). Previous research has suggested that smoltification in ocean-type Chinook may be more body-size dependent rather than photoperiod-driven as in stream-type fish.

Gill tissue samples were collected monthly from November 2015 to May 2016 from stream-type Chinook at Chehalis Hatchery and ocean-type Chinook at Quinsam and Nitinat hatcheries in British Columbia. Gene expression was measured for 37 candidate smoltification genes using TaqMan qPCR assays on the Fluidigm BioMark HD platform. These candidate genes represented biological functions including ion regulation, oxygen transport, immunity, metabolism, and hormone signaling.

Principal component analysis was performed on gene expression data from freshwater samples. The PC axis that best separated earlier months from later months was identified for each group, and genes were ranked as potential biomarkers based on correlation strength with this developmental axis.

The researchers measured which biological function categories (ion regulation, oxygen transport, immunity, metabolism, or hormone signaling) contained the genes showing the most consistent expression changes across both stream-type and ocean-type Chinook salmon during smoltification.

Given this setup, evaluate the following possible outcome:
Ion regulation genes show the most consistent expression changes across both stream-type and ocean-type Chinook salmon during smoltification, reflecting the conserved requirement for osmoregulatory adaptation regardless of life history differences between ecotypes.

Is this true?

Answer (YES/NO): NO